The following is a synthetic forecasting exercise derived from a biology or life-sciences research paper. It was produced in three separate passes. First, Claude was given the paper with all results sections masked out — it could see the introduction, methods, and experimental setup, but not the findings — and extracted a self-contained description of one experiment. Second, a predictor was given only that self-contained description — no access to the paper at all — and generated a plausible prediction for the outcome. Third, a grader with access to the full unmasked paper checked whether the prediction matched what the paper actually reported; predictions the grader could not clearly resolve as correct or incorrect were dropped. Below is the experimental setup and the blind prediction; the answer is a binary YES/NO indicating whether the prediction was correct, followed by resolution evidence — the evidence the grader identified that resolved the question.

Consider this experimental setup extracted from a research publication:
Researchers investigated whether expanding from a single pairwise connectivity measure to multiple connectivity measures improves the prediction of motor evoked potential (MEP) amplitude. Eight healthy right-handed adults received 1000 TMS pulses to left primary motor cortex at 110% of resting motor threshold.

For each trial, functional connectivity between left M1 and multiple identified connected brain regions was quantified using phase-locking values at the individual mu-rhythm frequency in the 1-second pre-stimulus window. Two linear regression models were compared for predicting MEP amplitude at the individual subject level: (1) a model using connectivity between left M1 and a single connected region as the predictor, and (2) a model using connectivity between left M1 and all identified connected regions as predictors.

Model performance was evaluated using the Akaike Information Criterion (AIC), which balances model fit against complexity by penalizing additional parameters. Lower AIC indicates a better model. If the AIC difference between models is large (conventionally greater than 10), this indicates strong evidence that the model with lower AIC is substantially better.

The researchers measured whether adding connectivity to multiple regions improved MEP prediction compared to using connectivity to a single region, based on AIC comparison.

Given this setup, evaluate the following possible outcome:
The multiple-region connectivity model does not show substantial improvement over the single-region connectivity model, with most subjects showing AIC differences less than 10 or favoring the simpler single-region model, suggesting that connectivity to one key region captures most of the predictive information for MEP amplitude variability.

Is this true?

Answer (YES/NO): NO